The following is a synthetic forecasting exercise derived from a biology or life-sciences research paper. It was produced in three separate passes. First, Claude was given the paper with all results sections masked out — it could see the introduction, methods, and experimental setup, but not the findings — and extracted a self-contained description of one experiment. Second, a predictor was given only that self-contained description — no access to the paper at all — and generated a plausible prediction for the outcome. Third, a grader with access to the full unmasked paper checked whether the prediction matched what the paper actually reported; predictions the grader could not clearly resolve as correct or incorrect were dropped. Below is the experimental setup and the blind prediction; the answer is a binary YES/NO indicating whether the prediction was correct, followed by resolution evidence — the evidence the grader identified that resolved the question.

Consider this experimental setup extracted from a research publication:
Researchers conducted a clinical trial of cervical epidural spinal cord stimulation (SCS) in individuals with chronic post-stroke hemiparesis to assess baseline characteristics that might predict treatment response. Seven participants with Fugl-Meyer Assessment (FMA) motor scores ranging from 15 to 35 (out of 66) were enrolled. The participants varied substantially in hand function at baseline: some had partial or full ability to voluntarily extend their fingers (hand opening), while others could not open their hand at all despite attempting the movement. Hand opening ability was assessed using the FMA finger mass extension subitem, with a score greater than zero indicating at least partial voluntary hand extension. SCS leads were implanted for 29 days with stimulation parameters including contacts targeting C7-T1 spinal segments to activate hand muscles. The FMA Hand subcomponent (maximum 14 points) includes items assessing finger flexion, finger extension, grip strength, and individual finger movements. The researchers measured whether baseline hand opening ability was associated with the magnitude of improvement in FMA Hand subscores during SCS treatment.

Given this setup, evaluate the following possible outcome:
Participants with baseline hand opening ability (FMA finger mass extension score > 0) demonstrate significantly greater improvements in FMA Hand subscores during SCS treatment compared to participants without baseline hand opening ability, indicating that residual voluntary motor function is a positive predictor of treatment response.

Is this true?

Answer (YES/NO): NO